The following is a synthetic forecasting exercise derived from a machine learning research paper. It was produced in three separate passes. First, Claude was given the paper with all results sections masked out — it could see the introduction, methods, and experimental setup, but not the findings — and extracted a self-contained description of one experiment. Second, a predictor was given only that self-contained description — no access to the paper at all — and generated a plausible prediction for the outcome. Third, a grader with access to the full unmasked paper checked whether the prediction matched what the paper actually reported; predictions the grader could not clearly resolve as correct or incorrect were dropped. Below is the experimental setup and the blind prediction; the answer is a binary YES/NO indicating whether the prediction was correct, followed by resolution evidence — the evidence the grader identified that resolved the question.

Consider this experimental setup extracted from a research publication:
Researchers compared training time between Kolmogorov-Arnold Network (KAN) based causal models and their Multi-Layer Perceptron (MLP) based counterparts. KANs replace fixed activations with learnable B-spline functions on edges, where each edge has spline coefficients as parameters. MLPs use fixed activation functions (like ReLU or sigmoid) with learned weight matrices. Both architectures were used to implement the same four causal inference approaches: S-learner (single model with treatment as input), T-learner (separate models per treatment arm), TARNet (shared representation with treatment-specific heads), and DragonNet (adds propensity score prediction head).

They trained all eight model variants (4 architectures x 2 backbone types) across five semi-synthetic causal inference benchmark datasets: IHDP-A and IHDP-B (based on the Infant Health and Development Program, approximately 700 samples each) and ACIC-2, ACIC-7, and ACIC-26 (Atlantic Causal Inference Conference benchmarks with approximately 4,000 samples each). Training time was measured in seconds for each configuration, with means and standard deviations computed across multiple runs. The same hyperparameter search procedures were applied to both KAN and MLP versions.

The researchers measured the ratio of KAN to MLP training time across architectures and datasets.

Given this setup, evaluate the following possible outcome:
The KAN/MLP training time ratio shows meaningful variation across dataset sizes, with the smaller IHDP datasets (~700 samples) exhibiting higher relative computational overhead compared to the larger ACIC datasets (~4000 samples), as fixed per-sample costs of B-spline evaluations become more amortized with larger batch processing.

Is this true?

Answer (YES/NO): NO